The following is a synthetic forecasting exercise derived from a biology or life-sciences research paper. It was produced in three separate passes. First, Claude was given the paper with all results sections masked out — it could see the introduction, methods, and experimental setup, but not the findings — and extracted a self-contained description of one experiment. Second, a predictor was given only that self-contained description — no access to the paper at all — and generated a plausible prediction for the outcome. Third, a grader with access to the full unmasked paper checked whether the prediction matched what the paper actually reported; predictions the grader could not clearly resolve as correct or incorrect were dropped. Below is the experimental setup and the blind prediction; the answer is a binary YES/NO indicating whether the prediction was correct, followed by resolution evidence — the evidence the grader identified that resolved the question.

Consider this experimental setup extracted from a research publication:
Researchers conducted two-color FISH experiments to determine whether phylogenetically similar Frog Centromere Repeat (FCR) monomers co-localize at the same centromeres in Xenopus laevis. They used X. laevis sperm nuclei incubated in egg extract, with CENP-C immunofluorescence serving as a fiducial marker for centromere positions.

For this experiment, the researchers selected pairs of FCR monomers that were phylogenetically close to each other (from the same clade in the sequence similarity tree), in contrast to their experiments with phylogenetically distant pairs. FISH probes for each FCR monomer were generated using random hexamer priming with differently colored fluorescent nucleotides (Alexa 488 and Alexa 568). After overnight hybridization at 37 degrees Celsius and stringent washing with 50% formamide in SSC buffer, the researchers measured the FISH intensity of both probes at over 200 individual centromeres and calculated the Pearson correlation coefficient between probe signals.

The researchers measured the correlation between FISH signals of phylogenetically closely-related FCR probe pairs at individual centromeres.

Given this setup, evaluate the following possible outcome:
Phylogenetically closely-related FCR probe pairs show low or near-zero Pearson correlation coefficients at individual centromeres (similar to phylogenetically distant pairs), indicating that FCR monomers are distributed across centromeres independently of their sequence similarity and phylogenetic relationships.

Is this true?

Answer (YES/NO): YES